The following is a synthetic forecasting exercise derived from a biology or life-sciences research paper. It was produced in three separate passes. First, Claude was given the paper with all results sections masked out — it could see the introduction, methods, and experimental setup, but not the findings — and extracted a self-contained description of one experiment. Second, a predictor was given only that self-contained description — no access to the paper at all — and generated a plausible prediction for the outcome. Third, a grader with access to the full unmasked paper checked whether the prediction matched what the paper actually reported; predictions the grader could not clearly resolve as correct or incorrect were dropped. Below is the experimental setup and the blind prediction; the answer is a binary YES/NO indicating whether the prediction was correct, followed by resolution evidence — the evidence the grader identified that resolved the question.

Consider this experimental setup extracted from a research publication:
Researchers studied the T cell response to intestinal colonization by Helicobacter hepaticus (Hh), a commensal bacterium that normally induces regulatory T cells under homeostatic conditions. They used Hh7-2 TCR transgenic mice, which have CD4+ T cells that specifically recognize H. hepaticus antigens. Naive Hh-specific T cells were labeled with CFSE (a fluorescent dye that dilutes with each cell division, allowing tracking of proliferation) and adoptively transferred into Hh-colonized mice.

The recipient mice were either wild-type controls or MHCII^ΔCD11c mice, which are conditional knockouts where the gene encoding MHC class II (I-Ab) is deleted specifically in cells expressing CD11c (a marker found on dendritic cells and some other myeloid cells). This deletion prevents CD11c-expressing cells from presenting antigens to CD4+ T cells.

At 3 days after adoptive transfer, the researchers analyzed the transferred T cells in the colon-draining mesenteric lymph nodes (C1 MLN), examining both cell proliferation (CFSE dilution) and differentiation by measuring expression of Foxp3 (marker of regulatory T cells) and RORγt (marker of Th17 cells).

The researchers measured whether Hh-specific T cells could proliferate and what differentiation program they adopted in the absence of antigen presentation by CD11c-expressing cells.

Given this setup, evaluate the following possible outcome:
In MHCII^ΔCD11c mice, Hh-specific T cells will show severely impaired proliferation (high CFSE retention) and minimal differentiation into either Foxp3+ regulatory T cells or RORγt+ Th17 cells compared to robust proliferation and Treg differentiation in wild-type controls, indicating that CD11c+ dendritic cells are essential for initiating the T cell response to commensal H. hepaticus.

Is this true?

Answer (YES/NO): NO